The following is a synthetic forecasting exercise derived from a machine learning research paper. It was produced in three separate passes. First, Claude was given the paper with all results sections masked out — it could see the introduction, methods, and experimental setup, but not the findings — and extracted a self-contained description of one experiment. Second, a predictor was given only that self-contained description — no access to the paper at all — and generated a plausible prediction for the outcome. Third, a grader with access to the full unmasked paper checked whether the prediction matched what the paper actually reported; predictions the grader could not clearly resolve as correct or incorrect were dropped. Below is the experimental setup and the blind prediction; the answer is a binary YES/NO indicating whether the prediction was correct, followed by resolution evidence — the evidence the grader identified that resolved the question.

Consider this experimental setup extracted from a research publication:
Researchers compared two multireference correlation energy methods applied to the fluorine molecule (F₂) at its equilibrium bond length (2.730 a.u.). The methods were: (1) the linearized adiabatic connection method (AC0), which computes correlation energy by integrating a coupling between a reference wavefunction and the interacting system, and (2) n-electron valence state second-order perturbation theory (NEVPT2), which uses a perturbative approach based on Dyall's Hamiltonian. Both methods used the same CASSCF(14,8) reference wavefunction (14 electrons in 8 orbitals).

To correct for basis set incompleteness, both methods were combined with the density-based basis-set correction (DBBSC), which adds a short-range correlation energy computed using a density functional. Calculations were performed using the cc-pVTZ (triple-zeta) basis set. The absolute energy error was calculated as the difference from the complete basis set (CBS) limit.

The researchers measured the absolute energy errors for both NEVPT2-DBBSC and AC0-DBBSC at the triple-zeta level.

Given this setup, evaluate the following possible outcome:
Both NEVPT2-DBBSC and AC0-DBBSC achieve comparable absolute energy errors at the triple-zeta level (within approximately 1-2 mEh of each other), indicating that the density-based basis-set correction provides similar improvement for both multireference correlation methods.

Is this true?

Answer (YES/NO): NO